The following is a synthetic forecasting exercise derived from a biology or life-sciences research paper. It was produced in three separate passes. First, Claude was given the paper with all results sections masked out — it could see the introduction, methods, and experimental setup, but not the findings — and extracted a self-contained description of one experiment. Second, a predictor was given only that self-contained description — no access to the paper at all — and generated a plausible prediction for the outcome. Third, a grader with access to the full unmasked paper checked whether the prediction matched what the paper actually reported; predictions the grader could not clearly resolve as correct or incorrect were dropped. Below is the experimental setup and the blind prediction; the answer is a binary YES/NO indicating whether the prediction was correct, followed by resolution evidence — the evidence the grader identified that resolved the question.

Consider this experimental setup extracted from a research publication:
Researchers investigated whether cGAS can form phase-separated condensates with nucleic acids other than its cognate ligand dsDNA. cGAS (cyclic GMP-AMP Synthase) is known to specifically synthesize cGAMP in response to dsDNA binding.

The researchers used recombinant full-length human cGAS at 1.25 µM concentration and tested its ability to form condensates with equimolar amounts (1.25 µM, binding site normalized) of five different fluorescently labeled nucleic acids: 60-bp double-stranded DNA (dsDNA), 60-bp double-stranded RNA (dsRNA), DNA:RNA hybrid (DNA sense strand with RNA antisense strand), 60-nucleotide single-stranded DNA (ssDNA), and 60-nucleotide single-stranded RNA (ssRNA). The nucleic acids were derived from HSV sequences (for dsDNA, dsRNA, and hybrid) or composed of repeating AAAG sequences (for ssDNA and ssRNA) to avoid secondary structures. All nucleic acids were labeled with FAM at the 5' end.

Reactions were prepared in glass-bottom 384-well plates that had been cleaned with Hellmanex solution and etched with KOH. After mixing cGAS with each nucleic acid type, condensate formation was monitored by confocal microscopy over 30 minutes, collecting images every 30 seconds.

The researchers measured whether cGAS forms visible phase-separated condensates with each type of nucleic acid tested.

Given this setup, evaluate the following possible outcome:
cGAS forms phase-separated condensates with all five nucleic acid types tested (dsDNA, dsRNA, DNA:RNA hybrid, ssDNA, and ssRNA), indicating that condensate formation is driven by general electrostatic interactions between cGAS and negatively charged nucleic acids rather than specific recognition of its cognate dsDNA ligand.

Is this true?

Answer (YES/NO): YES